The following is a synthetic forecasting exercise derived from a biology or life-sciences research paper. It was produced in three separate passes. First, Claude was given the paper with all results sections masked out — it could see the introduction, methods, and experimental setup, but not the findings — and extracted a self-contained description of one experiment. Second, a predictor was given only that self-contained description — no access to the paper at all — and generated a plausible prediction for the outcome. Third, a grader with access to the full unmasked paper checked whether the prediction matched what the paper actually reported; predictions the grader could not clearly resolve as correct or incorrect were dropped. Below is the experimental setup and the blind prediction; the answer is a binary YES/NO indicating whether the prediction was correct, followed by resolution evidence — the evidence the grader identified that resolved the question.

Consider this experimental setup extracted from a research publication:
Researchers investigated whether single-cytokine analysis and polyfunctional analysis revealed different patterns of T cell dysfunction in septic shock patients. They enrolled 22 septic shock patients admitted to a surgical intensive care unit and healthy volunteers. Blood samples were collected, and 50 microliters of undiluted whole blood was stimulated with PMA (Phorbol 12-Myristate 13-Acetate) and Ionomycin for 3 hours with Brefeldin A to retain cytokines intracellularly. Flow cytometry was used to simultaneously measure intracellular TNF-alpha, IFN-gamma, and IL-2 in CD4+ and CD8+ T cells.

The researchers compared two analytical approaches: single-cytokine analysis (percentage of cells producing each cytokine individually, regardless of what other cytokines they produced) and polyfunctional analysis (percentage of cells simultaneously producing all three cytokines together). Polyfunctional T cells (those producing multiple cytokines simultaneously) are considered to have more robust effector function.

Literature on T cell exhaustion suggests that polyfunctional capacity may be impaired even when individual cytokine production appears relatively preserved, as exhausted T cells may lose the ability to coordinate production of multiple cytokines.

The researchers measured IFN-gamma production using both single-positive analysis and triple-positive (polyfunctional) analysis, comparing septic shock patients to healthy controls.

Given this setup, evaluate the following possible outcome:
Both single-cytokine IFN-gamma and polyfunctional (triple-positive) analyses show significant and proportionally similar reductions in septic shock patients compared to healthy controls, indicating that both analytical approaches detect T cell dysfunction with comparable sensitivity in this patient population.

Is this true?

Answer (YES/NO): NO